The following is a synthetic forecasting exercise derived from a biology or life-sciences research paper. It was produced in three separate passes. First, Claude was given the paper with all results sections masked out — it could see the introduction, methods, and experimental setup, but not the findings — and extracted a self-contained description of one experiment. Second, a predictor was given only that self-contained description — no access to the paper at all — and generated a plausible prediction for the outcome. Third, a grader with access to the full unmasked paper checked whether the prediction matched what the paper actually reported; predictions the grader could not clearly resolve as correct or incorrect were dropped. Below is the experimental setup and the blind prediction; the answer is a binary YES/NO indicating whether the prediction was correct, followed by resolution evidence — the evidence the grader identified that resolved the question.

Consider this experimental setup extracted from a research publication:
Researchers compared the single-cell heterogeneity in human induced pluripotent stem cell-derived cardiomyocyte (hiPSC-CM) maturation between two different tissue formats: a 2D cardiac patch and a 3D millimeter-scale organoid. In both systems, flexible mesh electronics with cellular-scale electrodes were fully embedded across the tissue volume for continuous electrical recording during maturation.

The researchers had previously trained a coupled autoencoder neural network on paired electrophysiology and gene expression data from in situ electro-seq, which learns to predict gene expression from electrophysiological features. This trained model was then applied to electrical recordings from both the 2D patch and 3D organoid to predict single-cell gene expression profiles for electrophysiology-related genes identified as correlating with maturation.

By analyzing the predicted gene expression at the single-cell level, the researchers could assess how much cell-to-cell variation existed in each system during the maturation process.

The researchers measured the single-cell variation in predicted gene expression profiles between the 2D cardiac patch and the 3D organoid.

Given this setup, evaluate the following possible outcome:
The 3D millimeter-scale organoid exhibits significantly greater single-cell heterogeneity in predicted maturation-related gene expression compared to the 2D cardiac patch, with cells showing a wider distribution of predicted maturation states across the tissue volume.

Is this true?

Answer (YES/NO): YES